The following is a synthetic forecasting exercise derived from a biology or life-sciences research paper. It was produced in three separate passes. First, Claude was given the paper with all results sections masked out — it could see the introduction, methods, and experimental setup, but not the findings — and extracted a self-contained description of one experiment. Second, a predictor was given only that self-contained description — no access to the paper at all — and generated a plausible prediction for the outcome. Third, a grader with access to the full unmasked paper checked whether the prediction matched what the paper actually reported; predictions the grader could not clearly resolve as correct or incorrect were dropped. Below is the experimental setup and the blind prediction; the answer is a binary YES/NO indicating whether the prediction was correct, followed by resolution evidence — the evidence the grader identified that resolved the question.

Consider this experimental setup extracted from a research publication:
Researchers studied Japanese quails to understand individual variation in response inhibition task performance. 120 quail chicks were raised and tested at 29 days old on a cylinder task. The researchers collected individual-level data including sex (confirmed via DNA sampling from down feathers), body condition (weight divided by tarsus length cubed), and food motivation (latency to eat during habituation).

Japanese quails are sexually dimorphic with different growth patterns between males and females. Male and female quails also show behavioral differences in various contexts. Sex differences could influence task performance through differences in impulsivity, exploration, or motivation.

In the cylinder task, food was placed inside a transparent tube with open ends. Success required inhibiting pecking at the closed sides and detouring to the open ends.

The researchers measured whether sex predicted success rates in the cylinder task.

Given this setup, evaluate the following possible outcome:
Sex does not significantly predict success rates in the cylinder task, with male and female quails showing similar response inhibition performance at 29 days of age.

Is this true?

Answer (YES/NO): YES